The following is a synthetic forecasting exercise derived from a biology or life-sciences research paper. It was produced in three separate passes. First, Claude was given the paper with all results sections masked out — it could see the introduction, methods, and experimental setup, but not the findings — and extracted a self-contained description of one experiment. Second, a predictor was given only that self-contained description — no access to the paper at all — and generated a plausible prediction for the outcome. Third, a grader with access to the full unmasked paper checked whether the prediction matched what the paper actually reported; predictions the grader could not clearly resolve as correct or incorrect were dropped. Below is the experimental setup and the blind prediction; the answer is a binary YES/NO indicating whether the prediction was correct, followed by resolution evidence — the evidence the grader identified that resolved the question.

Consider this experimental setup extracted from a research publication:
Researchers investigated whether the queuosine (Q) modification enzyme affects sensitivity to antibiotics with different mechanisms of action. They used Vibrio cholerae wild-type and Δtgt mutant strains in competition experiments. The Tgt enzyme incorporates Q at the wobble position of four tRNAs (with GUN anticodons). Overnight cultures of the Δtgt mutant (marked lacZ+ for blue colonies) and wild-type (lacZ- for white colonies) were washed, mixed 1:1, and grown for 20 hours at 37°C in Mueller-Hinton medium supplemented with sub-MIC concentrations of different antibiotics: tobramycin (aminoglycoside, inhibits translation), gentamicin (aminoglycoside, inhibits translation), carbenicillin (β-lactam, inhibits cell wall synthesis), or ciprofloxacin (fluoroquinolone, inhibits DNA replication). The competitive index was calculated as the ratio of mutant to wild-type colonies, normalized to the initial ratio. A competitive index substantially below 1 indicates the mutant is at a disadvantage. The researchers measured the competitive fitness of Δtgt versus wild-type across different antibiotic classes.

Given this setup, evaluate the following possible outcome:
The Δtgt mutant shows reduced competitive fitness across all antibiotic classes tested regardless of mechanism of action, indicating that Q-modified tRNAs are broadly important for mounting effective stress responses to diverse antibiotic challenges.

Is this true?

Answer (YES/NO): NO